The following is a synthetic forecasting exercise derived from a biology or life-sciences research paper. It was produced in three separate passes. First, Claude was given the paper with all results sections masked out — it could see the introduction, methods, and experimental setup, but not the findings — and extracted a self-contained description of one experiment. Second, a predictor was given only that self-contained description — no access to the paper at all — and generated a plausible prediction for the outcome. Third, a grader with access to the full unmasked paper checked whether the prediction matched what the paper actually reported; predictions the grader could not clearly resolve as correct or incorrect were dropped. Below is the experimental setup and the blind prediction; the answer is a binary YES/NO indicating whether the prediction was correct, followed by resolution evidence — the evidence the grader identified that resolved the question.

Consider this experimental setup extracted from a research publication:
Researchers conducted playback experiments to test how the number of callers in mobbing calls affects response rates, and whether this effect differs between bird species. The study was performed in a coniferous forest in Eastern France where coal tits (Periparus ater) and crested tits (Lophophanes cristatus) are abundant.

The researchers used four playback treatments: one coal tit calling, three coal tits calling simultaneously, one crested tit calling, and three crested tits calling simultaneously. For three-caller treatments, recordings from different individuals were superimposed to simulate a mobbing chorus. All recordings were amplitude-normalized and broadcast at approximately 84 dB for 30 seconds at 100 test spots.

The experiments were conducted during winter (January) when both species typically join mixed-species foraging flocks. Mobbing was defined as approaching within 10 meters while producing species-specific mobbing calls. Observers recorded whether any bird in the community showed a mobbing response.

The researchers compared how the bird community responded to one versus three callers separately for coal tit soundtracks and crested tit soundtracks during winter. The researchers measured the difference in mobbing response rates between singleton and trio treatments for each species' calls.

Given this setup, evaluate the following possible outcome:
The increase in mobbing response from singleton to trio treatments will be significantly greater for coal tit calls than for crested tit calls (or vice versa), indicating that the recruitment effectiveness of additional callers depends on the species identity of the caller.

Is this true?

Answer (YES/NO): NO